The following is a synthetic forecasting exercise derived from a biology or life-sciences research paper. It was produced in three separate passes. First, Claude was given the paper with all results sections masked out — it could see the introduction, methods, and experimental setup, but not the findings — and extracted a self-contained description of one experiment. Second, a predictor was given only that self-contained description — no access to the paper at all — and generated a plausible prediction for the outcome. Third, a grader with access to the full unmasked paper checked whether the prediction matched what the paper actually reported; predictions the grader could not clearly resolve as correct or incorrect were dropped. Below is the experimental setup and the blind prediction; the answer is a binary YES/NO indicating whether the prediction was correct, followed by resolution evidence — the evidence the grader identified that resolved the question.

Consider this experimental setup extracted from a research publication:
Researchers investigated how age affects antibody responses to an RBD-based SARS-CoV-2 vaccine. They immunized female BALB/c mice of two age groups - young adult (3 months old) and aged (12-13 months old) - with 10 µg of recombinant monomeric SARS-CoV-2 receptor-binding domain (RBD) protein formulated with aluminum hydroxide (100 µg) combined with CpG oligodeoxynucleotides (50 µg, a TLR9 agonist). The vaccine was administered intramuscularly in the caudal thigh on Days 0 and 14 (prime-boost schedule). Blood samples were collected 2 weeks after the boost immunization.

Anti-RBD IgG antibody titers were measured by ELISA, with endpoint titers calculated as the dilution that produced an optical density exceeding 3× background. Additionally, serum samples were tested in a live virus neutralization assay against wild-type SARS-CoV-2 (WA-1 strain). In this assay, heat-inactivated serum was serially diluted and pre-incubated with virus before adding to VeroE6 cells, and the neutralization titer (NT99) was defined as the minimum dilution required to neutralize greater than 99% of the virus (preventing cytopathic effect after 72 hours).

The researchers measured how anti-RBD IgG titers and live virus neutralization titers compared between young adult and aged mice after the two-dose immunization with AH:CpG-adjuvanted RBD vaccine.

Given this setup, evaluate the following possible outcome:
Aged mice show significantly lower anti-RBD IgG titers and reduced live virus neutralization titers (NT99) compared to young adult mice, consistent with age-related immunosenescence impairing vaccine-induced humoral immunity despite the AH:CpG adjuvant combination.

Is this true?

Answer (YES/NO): YES